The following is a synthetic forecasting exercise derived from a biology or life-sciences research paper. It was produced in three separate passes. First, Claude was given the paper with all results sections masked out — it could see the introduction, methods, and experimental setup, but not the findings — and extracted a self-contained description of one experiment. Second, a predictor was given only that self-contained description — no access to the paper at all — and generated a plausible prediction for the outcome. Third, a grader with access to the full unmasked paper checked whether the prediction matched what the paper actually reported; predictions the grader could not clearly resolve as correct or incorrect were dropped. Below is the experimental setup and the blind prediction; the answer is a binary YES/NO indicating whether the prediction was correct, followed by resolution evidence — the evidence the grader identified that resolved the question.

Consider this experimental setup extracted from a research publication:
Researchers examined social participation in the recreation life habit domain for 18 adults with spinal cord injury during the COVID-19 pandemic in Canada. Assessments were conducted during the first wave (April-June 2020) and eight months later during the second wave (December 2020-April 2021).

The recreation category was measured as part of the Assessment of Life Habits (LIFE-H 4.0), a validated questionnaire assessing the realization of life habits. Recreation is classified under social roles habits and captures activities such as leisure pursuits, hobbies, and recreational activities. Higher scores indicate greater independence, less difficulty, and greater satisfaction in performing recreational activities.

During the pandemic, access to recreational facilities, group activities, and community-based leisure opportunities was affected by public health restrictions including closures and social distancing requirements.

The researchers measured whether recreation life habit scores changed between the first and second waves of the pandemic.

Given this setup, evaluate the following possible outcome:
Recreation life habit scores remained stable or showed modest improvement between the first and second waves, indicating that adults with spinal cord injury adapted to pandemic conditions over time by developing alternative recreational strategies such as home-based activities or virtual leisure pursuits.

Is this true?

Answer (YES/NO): NO